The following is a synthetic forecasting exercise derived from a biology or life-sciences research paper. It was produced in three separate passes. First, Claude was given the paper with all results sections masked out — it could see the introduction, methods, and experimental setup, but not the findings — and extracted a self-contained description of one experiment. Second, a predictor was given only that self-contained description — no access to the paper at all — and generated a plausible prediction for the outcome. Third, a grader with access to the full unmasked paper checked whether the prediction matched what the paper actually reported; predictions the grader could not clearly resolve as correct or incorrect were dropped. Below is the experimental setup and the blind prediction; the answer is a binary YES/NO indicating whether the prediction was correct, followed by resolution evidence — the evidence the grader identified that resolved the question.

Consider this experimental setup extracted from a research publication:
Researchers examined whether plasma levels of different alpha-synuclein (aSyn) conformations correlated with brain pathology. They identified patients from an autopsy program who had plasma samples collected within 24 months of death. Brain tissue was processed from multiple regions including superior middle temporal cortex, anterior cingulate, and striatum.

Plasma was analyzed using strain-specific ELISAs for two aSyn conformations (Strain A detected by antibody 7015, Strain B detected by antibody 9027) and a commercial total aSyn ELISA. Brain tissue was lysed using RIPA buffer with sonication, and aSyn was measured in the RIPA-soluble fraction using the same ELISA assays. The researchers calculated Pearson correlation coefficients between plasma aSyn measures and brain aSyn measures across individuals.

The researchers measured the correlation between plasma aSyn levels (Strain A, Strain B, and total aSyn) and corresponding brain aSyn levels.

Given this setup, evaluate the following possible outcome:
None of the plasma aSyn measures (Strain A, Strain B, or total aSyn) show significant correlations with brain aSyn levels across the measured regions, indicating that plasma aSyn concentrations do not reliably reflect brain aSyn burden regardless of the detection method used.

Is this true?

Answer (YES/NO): YES